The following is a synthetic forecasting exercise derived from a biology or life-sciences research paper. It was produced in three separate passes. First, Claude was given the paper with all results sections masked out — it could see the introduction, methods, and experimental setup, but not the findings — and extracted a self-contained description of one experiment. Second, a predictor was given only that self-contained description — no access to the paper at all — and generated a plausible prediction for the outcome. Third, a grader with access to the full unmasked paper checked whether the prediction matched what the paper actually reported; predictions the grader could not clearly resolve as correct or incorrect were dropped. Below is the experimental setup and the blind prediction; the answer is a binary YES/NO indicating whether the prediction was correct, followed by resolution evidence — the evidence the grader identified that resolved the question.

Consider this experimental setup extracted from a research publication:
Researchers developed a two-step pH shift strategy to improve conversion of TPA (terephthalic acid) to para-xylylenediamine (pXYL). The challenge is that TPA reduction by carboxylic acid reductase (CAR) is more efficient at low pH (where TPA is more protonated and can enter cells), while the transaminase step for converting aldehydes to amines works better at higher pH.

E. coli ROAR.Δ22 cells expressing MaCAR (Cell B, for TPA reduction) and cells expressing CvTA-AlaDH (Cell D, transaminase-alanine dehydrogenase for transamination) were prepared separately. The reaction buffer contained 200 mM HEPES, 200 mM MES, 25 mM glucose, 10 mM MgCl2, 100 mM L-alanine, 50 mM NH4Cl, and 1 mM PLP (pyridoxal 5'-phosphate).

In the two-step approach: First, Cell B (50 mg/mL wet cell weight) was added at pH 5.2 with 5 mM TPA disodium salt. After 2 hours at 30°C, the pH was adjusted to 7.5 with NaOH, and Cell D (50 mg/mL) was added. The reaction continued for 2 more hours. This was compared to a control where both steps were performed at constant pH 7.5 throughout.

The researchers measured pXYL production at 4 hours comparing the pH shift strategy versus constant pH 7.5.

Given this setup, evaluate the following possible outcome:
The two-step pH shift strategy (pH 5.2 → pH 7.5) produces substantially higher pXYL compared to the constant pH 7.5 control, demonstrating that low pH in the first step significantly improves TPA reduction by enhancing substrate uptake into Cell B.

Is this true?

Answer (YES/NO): YES